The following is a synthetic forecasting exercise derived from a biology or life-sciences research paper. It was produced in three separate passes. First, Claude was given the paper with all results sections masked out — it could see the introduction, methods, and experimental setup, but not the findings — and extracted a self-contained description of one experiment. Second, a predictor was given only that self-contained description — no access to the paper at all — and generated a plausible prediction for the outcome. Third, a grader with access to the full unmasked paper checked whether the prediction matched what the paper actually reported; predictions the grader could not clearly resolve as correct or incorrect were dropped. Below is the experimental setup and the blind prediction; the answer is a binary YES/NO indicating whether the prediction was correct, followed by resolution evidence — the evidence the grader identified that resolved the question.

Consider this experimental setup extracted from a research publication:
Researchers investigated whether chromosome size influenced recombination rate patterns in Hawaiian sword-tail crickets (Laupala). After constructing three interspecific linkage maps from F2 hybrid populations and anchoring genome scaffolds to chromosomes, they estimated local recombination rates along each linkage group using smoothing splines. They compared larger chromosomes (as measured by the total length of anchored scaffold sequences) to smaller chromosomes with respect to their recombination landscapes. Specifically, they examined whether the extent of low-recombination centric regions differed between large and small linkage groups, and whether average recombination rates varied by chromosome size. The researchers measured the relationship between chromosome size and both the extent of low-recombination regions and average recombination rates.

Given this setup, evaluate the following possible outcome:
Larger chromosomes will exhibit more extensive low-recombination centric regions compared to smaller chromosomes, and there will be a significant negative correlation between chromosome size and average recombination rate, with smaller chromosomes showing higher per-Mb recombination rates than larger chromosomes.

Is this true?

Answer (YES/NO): YES